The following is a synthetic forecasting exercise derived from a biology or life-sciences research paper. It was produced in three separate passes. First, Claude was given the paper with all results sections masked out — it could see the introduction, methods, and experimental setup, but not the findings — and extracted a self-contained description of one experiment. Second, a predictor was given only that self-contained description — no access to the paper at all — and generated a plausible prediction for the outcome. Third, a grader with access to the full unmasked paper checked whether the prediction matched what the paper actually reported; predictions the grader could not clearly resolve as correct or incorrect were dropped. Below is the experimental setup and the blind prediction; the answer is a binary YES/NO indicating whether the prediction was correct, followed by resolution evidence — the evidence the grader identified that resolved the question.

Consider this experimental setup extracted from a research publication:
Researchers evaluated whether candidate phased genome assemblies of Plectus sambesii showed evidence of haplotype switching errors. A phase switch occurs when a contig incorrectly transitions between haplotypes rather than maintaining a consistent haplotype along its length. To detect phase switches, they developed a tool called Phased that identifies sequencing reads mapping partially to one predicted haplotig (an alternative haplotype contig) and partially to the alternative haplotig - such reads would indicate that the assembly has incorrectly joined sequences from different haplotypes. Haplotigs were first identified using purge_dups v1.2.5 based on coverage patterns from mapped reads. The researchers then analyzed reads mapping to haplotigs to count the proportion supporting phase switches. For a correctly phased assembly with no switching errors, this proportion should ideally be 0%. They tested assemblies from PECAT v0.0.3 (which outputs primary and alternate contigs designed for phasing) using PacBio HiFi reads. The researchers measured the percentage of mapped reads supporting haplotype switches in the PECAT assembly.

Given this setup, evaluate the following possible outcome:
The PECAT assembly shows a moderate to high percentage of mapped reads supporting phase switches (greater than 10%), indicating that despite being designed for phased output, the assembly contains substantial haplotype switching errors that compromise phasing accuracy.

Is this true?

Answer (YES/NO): NO